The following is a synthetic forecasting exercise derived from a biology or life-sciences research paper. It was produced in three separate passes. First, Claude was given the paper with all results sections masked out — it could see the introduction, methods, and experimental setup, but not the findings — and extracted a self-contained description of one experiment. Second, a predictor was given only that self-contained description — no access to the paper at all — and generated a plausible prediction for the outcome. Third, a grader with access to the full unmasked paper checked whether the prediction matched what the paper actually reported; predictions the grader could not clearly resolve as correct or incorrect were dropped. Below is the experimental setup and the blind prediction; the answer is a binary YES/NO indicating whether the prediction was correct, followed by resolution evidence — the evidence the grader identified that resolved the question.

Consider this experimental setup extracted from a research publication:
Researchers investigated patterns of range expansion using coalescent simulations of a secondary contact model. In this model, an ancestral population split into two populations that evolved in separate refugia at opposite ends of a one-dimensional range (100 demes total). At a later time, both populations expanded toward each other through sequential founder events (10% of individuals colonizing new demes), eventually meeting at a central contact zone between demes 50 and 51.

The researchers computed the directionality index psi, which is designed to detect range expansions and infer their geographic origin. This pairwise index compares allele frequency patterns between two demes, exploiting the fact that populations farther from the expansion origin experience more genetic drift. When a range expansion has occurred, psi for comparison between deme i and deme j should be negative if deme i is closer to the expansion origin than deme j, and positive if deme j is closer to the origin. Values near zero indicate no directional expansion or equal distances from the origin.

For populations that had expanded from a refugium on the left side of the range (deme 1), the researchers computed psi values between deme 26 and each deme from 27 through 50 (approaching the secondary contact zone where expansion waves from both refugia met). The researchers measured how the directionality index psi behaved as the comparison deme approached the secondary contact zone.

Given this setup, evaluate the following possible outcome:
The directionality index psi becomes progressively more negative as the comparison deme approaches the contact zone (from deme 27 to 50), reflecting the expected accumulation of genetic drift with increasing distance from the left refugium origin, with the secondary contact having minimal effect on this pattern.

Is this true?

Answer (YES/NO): NO